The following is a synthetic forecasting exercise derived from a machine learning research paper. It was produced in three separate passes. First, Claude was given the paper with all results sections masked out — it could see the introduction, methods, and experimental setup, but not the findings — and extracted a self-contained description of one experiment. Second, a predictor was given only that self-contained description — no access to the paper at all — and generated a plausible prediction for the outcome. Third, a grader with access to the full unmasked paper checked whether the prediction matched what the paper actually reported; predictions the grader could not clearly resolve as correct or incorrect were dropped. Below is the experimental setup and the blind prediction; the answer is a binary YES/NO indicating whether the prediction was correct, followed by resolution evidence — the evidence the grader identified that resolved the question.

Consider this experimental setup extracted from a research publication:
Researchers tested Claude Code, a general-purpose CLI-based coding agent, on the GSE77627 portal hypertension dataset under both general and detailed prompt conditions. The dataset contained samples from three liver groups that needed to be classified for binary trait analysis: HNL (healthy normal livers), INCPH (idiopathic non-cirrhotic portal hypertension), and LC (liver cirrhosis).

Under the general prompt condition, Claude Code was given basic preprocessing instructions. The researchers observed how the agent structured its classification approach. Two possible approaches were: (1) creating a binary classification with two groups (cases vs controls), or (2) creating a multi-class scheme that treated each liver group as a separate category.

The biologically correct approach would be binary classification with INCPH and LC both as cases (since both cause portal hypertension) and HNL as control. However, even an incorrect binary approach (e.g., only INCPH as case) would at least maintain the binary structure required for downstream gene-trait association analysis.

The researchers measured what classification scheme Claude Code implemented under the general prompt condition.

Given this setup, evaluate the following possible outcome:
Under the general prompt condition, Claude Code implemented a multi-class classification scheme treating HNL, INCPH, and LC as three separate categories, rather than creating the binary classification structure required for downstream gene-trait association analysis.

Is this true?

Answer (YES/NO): YES